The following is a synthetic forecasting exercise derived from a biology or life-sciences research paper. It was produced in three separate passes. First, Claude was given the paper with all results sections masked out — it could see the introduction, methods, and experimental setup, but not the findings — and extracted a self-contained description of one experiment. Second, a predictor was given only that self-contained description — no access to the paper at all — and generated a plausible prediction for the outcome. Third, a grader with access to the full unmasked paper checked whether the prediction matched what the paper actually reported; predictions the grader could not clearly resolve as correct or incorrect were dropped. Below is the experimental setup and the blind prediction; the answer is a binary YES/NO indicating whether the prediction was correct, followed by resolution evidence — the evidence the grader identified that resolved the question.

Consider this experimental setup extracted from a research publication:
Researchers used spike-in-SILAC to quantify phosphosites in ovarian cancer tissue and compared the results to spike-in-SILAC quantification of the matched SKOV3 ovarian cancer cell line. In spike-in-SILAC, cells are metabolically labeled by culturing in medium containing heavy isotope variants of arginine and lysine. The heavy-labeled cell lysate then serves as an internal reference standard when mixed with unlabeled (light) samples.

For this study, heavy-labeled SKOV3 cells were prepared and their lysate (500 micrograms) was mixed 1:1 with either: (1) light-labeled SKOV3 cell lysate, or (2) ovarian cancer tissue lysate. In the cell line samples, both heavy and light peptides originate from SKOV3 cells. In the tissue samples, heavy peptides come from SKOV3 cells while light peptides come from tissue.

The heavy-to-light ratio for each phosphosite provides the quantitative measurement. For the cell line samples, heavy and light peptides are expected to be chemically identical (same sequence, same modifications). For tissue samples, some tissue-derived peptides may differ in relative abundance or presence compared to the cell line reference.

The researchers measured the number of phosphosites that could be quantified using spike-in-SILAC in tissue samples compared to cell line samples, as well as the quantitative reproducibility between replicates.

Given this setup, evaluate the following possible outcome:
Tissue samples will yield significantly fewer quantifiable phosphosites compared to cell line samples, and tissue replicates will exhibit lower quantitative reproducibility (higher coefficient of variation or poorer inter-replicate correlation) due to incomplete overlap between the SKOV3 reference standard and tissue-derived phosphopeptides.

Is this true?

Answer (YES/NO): NO